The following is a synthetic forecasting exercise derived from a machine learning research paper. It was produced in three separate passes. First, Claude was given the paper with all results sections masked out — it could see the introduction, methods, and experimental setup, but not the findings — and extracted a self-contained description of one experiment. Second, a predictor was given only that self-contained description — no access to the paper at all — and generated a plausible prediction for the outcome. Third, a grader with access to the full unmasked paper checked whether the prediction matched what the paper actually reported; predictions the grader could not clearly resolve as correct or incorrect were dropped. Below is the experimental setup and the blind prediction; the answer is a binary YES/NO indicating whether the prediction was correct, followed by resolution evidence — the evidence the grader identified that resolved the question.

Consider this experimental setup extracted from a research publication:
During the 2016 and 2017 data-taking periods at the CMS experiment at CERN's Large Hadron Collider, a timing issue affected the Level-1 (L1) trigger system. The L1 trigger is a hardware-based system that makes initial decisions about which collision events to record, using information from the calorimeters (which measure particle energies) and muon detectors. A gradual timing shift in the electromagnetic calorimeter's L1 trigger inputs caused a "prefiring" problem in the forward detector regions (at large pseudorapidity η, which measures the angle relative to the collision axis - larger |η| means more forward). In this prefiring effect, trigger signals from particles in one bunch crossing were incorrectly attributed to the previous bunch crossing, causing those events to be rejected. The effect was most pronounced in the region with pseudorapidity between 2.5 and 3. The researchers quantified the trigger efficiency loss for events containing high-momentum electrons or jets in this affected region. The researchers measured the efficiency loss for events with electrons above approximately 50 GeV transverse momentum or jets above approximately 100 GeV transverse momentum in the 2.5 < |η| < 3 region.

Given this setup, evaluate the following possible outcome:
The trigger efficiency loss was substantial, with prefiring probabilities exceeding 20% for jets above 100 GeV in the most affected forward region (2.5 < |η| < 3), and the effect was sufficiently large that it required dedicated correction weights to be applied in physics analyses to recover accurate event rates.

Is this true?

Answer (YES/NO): NO